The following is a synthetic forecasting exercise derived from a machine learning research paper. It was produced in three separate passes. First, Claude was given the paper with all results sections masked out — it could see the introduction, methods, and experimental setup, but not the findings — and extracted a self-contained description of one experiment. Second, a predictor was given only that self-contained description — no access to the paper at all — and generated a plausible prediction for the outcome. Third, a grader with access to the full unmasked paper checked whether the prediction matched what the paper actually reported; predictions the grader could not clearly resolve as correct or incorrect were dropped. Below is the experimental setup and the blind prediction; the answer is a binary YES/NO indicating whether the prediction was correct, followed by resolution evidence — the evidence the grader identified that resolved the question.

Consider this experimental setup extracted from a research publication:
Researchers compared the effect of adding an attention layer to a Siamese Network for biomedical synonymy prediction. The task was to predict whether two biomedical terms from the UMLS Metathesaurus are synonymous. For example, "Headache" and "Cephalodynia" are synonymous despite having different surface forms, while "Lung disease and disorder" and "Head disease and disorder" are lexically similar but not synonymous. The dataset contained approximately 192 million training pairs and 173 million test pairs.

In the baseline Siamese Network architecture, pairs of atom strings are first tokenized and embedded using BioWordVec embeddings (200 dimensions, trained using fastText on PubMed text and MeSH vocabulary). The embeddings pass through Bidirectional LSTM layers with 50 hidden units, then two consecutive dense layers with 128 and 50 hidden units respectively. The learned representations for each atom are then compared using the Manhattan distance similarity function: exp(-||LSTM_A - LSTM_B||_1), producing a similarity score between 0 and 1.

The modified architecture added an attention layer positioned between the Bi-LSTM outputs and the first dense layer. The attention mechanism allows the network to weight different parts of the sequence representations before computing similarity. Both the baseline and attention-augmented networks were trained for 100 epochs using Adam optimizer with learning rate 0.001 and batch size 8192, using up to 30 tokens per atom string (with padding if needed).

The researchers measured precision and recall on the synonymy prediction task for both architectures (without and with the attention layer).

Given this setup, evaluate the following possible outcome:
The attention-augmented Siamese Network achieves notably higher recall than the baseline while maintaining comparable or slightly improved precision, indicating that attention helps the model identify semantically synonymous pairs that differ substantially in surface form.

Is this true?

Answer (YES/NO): NO